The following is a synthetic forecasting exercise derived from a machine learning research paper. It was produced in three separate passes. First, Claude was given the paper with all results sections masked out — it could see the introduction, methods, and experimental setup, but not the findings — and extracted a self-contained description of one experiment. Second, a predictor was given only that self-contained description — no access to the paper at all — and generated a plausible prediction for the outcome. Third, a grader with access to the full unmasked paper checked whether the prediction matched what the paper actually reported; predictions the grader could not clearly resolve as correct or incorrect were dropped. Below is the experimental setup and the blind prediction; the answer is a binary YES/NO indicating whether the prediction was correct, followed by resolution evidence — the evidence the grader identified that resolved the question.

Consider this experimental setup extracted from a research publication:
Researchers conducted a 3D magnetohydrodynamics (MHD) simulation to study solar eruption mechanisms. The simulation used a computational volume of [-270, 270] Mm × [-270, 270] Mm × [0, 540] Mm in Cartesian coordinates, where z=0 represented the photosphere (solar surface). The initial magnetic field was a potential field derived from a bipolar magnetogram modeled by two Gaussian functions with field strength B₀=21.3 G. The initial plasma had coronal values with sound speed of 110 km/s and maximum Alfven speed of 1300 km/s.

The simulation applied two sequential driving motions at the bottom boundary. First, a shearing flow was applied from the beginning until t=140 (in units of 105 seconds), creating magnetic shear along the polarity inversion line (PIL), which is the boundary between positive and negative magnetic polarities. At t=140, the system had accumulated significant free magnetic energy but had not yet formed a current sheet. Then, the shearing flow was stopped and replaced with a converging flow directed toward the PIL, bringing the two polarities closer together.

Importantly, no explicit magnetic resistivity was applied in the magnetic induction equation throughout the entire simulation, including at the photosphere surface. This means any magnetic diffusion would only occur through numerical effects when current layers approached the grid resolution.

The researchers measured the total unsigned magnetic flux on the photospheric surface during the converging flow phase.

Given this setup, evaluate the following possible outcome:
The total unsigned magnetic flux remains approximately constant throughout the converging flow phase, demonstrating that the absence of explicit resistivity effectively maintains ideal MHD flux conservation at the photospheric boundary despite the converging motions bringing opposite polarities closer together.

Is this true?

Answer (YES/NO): YES